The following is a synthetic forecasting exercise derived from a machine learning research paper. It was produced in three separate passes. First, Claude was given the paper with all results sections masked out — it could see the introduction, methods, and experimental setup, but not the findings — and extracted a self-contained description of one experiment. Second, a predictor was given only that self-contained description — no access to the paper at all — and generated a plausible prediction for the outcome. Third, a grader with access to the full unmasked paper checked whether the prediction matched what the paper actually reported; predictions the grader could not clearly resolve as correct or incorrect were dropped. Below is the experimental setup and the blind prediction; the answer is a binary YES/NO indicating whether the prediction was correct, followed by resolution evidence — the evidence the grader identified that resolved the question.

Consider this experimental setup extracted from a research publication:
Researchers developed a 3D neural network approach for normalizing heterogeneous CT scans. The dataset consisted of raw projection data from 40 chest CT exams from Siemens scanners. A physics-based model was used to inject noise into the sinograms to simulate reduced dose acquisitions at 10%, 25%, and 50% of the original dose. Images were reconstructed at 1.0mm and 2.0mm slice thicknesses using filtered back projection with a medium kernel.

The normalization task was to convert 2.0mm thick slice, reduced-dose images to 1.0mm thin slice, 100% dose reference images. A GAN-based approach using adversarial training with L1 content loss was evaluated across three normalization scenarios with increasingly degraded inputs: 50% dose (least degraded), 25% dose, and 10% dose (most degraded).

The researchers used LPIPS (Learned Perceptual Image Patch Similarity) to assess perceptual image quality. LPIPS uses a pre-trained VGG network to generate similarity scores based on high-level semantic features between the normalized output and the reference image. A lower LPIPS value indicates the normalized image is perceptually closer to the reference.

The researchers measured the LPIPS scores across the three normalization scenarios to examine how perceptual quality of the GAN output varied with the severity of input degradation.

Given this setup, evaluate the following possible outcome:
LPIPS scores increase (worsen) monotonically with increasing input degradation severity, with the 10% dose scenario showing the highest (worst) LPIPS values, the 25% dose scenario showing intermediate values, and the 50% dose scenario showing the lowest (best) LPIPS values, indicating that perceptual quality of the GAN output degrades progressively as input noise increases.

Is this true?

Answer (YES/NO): YES